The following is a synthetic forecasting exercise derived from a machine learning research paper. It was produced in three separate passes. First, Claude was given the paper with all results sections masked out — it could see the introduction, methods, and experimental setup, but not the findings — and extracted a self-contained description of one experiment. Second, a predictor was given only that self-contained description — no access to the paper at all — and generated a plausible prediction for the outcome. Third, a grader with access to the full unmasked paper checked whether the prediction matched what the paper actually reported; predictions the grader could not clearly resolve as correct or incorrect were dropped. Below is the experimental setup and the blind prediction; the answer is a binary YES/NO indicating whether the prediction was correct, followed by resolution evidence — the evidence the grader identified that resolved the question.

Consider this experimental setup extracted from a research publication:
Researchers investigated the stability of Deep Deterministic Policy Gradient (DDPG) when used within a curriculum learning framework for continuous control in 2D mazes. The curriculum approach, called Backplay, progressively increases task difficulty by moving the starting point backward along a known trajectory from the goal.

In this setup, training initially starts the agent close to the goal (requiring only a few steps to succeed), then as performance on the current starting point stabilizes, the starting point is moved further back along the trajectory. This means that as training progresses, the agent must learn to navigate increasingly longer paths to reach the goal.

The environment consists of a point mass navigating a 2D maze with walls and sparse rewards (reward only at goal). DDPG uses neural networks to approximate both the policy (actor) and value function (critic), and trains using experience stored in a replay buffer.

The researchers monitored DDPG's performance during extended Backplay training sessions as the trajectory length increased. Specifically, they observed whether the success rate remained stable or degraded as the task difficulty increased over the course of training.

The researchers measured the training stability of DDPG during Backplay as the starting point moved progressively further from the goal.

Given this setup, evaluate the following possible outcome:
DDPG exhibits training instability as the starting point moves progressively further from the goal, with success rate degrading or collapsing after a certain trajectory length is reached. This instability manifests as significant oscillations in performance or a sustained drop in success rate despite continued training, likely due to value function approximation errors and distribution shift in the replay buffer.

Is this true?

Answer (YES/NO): YES